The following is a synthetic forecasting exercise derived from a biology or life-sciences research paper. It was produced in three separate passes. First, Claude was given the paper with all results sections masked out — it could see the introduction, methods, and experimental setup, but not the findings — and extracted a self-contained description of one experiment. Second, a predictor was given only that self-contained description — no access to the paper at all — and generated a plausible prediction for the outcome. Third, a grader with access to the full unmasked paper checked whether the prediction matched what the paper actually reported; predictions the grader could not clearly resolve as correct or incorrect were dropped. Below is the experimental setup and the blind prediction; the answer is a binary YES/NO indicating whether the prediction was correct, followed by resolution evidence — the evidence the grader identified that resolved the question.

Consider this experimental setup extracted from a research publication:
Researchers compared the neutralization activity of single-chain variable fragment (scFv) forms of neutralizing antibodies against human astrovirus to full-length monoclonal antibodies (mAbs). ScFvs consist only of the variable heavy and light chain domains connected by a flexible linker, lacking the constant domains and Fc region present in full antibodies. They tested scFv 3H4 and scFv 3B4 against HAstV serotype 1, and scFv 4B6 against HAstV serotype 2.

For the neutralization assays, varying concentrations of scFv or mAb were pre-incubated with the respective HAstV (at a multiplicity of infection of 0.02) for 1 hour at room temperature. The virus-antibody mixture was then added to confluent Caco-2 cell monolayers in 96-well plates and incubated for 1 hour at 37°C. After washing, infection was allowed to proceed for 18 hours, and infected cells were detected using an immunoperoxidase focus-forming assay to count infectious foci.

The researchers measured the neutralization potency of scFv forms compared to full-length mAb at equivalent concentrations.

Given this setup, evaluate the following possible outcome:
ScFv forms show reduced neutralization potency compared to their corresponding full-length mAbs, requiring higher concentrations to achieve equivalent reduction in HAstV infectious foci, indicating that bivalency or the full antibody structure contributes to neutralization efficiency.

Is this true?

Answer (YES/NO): YES